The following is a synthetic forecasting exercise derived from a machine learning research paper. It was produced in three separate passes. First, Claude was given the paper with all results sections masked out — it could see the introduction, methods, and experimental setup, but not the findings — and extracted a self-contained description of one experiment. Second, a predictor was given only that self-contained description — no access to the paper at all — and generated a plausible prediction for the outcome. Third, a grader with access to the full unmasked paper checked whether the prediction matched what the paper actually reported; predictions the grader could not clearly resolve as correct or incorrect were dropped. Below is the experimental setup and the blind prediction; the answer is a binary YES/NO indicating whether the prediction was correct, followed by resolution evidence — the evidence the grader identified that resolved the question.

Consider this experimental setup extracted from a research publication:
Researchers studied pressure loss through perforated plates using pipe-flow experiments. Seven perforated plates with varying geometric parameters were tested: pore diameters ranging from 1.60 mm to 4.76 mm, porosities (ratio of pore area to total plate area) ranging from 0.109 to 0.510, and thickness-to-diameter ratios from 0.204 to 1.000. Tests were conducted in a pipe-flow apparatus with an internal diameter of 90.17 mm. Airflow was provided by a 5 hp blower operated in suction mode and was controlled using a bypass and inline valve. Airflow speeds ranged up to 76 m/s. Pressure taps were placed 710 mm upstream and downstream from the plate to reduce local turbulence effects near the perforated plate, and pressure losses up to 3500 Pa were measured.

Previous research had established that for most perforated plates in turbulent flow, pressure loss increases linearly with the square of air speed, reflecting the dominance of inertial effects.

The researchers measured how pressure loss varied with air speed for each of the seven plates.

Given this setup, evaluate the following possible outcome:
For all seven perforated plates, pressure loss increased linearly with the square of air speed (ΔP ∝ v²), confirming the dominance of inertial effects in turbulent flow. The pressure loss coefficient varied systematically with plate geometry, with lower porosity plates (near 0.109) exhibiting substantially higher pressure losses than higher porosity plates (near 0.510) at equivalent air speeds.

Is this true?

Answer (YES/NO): NO